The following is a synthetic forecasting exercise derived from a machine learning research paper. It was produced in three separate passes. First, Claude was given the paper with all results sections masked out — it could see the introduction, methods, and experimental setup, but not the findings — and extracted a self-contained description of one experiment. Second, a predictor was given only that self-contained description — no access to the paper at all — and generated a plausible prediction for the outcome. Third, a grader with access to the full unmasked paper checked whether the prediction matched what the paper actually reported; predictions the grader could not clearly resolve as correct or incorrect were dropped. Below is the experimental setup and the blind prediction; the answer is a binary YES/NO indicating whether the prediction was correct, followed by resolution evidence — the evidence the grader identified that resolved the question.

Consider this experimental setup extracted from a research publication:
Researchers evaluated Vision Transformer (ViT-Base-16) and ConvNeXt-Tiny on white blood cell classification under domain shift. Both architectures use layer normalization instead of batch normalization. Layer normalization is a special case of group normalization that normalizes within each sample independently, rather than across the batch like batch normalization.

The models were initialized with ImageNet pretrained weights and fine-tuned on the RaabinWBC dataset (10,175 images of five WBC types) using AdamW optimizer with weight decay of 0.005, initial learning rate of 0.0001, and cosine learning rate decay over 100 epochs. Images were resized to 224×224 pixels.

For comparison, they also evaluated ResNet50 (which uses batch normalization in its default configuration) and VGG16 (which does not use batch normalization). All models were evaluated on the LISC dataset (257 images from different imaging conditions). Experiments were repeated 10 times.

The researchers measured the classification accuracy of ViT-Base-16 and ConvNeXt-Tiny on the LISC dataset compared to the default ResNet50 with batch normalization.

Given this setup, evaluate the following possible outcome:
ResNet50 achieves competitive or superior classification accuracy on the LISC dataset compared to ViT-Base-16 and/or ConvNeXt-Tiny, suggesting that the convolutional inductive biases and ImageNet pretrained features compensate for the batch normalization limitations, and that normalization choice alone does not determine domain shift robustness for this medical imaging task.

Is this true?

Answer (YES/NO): NO